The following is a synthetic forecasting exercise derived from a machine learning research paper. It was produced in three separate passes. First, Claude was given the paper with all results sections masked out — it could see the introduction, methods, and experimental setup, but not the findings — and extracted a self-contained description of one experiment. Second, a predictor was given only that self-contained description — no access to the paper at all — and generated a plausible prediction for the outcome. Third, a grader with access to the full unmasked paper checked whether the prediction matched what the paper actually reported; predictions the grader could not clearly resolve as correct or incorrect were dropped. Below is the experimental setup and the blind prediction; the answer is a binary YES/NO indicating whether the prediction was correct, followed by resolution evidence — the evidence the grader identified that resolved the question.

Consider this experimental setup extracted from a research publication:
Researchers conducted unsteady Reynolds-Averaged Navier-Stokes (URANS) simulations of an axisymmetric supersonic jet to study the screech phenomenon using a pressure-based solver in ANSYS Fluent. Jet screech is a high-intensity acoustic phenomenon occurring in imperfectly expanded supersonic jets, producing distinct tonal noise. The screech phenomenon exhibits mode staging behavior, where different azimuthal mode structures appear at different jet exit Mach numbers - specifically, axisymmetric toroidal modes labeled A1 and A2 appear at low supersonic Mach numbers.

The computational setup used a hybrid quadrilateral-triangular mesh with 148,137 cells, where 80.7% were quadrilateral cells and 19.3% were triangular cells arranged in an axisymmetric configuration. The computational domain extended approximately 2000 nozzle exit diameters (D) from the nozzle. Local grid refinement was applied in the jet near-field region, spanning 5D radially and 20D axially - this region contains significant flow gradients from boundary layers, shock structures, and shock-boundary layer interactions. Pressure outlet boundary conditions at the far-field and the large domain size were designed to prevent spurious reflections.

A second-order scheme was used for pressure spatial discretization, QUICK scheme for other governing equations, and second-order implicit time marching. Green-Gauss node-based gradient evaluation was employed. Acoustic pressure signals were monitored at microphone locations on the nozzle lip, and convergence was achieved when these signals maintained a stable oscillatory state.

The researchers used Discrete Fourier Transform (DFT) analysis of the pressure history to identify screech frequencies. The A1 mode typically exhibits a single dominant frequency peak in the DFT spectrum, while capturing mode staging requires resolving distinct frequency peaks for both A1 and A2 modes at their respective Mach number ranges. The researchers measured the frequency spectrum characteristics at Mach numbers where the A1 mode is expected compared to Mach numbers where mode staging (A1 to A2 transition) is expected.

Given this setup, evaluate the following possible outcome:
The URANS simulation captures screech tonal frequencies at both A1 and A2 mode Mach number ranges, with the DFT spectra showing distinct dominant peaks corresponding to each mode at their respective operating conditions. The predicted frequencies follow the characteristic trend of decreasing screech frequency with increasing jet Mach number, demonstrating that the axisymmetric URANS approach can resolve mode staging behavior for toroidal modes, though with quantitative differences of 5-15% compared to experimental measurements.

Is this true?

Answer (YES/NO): NO